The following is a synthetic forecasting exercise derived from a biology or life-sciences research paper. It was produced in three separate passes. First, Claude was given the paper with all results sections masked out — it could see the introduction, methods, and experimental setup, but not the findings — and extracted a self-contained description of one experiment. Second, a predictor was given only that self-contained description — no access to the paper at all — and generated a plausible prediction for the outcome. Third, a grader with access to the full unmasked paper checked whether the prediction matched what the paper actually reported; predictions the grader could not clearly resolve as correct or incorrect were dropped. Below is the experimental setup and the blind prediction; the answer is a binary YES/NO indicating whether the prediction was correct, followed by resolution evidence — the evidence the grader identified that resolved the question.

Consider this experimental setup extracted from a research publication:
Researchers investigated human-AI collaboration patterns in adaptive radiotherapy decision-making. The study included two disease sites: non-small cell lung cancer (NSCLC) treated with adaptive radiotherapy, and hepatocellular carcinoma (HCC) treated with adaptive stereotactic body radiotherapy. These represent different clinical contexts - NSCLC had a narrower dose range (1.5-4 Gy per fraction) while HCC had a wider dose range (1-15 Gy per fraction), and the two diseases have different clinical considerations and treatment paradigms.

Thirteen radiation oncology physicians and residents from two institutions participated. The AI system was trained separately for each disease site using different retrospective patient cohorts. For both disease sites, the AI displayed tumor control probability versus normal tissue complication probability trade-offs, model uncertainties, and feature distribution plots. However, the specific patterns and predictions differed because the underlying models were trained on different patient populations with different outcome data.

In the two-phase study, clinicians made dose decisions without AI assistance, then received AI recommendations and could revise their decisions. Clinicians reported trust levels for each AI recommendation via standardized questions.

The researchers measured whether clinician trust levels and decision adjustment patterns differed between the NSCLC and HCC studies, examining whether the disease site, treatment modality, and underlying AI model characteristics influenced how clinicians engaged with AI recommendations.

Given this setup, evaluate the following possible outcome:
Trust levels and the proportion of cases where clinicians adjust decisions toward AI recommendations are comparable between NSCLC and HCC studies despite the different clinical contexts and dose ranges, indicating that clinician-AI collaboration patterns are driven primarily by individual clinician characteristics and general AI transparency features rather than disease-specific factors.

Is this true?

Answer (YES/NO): NO